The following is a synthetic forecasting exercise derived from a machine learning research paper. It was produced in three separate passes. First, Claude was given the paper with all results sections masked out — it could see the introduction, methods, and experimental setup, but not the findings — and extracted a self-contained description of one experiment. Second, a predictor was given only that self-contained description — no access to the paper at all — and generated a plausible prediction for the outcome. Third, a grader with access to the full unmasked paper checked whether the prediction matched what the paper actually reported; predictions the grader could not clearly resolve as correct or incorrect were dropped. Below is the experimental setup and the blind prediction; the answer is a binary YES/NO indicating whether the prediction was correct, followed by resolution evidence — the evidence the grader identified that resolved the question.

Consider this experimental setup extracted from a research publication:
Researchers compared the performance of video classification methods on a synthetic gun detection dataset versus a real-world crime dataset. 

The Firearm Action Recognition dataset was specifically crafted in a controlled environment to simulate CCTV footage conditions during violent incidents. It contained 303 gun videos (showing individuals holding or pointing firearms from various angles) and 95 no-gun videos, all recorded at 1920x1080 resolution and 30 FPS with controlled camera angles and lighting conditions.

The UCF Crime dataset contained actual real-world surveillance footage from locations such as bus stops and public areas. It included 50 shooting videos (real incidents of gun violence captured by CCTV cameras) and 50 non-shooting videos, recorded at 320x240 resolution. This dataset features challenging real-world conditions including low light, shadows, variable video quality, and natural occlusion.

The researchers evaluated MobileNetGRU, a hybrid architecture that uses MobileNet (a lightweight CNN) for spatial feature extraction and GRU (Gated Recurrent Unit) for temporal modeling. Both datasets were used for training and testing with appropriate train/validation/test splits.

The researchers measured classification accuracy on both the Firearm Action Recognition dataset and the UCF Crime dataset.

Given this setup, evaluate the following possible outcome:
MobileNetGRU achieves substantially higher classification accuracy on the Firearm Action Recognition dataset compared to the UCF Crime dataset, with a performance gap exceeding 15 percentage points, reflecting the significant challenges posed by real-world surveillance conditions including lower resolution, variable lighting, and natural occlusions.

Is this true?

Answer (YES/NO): NO